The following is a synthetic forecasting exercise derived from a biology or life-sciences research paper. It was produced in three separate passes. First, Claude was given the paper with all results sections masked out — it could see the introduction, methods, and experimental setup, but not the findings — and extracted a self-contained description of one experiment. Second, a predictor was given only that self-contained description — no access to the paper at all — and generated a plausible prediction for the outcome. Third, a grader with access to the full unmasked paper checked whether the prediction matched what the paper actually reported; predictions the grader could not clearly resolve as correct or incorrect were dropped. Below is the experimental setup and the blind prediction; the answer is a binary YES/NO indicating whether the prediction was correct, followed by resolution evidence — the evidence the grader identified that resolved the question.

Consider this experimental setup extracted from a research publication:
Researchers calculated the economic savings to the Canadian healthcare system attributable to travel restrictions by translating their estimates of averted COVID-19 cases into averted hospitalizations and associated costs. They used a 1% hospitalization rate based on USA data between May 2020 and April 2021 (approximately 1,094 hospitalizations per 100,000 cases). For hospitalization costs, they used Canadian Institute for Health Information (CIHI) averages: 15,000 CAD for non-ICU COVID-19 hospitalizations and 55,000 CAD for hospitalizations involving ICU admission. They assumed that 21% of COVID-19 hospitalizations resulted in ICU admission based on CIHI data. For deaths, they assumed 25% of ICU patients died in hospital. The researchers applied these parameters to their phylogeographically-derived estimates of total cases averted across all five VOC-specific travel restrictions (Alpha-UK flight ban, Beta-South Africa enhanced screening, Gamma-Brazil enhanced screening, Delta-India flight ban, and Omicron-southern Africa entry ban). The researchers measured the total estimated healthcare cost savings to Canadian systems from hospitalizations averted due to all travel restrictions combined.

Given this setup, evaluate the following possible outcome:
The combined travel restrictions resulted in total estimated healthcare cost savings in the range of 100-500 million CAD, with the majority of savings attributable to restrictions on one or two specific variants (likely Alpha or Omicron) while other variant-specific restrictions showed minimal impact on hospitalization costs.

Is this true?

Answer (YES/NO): NO